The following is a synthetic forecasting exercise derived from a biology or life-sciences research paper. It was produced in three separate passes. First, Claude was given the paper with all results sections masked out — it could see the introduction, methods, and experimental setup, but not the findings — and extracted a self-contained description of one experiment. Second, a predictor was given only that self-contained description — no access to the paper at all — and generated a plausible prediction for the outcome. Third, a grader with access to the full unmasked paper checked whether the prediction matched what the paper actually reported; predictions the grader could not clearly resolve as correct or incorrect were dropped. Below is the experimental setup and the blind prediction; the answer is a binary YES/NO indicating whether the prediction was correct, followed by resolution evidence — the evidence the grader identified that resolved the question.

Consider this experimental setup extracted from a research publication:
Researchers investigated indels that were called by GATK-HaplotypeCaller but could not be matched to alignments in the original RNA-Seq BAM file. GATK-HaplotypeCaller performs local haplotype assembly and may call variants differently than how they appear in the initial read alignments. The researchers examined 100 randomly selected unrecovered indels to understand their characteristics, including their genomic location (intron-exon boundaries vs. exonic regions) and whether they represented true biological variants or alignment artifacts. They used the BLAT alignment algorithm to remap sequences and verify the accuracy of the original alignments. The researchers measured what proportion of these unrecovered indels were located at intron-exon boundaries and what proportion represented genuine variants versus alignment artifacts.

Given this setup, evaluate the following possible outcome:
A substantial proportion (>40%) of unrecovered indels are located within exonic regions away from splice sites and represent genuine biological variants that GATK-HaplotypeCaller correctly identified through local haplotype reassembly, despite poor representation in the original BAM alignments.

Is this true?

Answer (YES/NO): NO